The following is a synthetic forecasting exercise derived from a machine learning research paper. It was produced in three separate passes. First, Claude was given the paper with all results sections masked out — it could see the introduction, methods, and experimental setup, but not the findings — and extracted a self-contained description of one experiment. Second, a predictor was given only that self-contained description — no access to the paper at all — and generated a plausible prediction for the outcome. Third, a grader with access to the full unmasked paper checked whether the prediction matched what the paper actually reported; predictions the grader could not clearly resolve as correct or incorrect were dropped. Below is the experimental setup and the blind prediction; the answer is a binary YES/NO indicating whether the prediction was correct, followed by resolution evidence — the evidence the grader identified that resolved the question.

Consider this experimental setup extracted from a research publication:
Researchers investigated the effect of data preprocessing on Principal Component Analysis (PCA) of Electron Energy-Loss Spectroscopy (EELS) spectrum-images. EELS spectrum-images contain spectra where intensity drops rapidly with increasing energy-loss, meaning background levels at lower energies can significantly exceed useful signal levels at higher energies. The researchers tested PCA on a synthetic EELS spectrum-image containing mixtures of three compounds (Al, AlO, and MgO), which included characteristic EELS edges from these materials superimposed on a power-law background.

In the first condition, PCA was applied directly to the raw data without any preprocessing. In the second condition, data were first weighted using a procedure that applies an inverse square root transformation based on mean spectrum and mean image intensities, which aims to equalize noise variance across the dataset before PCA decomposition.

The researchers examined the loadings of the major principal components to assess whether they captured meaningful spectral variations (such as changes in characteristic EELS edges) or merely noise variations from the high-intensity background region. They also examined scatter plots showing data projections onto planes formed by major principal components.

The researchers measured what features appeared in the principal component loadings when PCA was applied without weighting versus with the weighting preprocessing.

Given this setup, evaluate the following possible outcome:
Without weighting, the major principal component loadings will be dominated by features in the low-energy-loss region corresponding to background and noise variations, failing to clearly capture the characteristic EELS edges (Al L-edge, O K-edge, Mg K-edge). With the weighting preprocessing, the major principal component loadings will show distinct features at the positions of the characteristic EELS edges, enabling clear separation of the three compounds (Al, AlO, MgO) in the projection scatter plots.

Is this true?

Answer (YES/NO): YES